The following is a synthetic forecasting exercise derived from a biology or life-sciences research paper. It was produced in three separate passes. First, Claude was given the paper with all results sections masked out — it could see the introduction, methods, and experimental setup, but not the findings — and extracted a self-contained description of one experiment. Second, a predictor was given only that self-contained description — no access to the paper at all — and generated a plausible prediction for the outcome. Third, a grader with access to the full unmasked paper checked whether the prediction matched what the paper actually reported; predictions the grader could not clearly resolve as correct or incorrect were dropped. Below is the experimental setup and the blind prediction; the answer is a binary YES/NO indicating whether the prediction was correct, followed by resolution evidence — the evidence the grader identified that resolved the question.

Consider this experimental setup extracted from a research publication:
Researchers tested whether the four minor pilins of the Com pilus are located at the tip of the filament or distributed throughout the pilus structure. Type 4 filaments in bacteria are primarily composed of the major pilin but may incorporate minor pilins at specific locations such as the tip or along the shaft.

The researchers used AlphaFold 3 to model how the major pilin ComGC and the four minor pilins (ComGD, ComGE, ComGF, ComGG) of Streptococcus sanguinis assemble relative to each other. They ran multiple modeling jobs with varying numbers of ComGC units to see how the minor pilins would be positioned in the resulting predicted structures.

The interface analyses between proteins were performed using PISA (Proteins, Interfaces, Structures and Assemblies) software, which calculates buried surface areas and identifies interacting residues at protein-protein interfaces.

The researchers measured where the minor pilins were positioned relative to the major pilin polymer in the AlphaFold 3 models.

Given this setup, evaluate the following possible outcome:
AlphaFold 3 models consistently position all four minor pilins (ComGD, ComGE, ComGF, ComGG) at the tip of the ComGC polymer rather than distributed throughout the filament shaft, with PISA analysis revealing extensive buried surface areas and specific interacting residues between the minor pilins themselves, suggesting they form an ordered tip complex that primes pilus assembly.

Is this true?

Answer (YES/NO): NO